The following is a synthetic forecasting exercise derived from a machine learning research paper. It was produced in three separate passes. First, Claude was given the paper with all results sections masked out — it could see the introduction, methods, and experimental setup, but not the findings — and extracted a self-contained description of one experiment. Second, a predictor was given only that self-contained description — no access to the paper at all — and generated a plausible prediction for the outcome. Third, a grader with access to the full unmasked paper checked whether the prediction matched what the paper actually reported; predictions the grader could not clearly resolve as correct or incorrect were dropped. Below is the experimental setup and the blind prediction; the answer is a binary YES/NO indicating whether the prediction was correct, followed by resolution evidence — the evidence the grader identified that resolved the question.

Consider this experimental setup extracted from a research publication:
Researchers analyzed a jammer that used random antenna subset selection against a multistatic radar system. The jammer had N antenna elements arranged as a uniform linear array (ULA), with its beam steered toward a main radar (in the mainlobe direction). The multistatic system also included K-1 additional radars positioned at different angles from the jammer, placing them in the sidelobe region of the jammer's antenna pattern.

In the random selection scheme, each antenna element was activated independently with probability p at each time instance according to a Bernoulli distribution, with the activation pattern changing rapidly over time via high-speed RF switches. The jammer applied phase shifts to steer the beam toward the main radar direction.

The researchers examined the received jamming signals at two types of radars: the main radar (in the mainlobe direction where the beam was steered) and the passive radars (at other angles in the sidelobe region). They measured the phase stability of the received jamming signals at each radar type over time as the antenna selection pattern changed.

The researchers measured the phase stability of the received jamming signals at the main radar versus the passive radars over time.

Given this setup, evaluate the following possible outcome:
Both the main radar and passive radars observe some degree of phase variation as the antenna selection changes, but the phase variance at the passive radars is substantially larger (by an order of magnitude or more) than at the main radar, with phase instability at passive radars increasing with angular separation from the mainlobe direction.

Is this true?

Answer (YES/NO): NO